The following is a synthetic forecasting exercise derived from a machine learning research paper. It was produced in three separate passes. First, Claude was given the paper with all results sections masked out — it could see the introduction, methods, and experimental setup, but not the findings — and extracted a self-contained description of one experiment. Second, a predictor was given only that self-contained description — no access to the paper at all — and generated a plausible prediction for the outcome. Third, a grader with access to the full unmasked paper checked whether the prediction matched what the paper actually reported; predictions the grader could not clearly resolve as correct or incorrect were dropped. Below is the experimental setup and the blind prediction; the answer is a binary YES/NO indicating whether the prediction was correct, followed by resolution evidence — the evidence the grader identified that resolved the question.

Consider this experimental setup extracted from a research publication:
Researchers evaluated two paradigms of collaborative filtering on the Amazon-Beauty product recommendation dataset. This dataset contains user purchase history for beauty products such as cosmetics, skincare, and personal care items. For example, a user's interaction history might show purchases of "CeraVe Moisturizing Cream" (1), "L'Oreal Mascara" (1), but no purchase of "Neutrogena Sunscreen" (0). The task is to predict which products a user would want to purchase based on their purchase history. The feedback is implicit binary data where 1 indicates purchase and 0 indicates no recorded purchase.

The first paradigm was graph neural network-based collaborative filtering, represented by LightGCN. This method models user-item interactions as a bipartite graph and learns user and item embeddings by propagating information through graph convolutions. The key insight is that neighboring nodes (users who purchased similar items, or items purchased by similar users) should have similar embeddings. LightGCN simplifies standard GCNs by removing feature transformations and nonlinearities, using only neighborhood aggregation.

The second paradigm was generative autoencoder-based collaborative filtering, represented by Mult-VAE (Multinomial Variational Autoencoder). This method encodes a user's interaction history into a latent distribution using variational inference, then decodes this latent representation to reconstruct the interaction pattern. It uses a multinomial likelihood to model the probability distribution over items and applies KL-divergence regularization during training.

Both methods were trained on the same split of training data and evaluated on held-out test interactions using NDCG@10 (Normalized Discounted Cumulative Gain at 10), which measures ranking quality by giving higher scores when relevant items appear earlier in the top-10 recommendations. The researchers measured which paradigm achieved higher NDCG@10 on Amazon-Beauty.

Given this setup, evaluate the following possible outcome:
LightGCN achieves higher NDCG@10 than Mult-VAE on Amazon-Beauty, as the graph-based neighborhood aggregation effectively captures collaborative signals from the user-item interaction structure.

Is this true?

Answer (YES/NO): NO